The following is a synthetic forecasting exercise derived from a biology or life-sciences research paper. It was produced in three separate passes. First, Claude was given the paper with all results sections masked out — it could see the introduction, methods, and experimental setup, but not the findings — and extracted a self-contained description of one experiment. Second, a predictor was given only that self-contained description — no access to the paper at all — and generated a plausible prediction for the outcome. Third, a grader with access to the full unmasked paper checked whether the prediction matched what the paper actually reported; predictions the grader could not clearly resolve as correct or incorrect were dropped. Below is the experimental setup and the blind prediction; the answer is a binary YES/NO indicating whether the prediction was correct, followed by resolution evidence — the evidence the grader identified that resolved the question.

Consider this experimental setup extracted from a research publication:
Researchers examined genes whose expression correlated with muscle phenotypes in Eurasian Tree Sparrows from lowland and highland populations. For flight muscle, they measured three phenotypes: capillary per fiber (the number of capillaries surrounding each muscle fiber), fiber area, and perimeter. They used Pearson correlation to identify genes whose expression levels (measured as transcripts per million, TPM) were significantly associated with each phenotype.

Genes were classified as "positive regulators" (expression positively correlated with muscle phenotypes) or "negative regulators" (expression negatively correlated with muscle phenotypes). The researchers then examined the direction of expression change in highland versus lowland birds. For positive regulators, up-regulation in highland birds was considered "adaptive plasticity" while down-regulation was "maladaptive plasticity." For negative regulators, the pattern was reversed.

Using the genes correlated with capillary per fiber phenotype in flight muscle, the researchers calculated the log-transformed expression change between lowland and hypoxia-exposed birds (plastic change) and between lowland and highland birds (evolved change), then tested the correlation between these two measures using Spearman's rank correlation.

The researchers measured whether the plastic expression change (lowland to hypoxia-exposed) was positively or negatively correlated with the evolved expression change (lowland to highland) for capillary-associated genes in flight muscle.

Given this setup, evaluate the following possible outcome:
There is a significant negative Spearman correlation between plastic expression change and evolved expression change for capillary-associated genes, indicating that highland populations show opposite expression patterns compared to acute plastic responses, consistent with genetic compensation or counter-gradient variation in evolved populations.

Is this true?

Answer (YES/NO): NO